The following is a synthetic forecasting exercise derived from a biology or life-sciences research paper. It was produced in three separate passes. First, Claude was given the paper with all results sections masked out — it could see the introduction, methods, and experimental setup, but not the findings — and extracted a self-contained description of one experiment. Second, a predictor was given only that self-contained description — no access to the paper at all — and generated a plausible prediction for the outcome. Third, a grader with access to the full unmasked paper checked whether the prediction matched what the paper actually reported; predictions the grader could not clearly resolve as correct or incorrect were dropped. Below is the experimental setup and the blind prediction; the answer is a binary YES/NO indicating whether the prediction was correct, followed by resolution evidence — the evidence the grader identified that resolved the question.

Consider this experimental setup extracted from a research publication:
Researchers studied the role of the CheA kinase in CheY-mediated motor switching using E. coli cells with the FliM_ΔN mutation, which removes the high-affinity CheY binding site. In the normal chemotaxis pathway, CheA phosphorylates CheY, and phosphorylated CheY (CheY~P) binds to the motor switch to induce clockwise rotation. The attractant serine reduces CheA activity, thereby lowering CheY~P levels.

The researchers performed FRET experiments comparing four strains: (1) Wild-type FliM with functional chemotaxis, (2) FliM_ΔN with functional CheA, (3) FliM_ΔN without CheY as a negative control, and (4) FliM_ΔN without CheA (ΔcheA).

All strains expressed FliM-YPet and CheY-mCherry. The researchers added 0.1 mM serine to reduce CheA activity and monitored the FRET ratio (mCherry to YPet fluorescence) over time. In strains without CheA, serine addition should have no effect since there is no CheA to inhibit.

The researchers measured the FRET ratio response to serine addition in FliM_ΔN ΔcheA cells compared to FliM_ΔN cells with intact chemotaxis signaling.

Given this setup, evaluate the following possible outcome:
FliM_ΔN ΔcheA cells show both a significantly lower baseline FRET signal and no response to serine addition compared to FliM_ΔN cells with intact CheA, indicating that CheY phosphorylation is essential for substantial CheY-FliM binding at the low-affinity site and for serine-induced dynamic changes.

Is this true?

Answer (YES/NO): NO